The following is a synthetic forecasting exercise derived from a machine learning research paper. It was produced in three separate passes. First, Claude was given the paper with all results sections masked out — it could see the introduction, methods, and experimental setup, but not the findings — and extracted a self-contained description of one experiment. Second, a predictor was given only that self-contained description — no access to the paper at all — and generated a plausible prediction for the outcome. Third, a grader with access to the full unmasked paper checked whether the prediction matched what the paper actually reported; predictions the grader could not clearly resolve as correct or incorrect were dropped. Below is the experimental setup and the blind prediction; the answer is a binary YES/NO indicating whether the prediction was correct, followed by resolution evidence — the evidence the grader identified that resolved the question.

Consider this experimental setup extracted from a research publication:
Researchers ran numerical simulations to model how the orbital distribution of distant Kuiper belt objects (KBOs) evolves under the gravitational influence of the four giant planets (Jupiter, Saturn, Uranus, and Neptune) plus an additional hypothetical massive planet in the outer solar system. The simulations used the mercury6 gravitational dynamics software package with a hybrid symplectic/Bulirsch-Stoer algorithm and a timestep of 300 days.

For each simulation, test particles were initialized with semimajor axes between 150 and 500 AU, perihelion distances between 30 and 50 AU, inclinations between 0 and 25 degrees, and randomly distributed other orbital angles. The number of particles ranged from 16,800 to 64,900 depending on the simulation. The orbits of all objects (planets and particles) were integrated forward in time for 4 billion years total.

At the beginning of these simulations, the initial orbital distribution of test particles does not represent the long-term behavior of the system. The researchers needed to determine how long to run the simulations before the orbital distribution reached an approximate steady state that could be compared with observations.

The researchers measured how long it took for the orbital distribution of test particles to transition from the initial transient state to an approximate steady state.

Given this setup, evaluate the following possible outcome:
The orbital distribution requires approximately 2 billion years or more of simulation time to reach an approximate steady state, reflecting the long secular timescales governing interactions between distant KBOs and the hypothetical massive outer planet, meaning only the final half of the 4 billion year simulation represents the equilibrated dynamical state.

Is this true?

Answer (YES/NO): NO